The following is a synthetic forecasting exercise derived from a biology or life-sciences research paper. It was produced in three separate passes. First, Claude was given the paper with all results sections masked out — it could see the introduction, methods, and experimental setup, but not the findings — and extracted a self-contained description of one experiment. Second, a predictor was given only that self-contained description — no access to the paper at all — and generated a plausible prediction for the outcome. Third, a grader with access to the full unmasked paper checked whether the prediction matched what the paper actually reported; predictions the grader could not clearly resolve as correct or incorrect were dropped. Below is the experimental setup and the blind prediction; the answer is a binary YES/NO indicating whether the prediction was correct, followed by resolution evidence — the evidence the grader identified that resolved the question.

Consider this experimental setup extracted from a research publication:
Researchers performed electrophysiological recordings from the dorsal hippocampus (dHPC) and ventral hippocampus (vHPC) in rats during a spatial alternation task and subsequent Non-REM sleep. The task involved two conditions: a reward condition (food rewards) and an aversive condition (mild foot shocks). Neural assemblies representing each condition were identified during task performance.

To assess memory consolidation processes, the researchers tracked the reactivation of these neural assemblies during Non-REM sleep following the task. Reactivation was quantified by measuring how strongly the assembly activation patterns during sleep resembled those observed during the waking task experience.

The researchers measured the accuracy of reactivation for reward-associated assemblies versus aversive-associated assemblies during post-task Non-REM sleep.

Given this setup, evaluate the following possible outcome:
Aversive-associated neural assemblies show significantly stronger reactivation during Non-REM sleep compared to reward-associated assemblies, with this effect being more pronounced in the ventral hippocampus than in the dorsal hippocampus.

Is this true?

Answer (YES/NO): NO